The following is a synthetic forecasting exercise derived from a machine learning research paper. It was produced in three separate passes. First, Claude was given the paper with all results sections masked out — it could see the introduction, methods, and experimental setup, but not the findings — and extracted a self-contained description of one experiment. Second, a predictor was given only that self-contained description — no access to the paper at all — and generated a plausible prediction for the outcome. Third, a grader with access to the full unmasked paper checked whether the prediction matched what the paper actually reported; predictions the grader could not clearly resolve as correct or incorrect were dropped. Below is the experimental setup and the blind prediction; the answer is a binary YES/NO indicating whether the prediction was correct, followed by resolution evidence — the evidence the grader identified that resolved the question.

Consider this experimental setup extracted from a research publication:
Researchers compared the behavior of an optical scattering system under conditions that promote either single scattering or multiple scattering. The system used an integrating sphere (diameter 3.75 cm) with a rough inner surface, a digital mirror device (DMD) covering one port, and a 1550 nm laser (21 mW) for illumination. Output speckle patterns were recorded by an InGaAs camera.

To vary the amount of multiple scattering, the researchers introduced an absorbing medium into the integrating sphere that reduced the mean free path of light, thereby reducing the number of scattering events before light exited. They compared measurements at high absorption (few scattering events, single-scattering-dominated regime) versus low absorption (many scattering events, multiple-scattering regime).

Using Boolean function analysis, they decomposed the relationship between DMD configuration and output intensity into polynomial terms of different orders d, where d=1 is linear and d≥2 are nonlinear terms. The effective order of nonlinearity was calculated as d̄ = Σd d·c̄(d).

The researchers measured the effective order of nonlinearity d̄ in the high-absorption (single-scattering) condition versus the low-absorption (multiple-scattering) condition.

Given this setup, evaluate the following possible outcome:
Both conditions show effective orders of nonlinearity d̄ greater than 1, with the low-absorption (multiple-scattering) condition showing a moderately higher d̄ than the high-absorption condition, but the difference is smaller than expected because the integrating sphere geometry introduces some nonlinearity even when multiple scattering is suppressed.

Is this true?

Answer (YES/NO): NO